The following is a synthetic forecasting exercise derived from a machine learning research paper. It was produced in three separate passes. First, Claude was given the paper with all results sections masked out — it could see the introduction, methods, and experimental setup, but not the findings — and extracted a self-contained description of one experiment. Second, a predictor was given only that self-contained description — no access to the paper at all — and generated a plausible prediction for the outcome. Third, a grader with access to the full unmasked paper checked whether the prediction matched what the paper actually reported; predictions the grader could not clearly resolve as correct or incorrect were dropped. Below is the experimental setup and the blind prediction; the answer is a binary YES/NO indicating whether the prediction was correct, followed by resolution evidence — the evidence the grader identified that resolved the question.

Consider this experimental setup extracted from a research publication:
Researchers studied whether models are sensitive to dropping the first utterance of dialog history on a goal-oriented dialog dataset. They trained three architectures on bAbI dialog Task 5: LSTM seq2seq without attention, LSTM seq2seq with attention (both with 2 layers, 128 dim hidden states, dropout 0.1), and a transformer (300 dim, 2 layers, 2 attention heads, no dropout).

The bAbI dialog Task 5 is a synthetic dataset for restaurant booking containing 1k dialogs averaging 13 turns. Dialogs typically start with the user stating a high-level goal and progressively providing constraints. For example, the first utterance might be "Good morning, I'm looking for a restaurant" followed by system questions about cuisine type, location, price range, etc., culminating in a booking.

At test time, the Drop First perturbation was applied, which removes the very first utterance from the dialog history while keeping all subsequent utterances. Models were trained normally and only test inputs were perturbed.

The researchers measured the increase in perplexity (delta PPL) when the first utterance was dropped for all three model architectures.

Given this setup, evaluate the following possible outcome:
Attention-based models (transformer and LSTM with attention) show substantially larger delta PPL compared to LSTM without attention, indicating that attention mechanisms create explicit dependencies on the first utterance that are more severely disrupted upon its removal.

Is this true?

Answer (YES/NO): NO